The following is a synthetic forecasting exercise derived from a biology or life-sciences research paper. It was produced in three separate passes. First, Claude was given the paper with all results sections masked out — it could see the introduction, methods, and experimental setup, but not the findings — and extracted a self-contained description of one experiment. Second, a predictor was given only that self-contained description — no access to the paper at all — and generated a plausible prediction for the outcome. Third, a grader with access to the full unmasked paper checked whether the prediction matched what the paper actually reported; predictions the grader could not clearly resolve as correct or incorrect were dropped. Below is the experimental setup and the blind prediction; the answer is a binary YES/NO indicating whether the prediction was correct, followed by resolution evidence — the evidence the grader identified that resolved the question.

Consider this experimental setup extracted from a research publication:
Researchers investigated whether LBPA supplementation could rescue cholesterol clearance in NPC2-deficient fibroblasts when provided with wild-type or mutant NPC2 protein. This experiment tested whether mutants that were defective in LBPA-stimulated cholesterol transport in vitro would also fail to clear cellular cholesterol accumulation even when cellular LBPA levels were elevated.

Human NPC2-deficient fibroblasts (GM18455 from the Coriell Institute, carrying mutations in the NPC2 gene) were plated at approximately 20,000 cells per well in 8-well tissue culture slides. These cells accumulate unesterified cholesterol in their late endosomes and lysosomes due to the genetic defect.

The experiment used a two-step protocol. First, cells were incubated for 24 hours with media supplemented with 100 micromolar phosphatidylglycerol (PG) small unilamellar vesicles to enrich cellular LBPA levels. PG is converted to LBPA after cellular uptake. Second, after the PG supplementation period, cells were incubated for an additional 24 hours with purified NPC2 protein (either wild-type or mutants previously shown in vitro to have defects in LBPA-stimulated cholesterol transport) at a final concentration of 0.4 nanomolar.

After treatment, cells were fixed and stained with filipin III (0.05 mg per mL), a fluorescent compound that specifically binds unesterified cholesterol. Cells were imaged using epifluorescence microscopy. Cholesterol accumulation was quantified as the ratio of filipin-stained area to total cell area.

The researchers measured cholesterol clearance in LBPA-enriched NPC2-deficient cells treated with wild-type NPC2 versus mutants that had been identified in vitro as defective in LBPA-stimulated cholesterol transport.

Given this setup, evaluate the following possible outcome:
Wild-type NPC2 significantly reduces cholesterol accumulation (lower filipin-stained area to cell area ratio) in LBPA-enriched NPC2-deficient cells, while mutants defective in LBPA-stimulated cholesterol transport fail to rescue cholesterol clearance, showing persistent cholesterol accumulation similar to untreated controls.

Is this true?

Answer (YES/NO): YES